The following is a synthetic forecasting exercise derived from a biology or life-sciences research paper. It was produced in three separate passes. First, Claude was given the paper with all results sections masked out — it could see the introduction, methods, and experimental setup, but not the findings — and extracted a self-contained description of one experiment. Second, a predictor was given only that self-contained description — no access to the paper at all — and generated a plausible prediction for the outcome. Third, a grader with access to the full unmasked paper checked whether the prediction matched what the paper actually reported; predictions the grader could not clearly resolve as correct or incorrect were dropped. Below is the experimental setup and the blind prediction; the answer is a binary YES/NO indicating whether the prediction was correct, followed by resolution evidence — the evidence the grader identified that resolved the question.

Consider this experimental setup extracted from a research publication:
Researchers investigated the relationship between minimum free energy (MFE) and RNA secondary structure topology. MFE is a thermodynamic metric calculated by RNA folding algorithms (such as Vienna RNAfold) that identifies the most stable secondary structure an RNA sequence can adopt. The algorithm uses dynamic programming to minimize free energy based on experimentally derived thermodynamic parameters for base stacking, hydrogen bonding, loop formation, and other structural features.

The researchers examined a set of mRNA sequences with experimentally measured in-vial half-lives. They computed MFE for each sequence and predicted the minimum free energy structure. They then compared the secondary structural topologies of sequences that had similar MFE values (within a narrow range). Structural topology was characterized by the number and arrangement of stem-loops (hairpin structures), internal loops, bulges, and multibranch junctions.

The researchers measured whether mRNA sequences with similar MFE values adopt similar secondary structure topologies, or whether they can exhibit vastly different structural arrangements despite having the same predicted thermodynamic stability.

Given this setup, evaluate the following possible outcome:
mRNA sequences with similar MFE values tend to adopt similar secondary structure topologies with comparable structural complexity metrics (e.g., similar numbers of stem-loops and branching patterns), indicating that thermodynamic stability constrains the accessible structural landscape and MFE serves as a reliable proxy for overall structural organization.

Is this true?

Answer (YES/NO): NO